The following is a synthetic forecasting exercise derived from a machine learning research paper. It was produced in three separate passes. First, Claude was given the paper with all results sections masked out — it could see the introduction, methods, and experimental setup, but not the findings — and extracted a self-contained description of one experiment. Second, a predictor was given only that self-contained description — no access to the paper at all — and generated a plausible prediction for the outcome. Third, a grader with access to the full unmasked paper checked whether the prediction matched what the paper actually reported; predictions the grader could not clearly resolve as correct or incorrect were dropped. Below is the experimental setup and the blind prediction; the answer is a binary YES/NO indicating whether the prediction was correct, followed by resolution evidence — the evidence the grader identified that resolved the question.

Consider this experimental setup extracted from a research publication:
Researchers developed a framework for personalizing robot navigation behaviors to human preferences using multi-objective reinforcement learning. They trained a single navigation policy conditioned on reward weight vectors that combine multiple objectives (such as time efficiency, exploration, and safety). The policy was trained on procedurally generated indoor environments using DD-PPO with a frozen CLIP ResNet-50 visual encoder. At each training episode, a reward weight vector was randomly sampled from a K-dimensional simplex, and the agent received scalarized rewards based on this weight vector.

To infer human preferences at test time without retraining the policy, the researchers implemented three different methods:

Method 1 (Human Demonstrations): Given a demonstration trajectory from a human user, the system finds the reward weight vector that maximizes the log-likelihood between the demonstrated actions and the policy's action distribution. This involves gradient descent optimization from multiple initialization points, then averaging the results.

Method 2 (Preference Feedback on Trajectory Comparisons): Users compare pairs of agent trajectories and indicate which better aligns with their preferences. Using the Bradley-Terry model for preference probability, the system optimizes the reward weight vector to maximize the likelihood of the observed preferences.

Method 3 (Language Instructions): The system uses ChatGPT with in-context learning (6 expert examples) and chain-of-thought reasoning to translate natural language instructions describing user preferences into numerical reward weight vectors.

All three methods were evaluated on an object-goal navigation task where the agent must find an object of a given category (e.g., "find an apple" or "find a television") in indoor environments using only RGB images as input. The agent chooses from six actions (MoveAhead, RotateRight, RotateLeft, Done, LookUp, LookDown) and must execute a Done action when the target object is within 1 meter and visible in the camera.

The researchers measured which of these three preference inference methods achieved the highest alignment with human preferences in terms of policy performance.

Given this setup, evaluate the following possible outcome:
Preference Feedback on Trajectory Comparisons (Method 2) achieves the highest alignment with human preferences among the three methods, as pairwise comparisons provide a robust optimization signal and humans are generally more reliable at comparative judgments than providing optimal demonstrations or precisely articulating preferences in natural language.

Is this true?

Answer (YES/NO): YES